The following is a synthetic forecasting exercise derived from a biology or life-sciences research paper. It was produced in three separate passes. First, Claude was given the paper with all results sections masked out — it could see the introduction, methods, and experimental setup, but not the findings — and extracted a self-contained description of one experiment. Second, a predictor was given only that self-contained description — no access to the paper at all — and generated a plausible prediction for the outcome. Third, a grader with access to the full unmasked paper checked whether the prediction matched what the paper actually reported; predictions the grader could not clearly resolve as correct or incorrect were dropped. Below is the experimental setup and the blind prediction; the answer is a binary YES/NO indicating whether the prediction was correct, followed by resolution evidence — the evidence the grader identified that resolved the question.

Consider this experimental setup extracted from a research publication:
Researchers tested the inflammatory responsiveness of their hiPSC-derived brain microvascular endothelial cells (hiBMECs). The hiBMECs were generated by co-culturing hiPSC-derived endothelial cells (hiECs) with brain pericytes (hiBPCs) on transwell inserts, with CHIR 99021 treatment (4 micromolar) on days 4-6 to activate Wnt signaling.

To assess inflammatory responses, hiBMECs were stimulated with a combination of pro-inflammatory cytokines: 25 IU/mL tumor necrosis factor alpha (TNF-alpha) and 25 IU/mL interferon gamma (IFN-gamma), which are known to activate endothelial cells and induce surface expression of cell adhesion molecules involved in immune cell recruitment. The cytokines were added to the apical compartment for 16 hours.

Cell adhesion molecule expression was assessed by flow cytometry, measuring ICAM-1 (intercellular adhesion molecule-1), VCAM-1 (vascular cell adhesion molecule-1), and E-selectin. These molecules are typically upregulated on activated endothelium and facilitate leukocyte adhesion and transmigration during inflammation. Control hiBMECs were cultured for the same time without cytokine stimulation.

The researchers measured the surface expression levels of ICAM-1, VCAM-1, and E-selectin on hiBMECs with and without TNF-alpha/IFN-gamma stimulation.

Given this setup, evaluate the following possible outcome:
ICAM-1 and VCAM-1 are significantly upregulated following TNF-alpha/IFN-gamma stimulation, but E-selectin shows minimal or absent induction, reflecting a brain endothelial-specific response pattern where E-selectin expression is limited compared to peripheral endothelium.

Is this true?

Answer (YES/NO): NO